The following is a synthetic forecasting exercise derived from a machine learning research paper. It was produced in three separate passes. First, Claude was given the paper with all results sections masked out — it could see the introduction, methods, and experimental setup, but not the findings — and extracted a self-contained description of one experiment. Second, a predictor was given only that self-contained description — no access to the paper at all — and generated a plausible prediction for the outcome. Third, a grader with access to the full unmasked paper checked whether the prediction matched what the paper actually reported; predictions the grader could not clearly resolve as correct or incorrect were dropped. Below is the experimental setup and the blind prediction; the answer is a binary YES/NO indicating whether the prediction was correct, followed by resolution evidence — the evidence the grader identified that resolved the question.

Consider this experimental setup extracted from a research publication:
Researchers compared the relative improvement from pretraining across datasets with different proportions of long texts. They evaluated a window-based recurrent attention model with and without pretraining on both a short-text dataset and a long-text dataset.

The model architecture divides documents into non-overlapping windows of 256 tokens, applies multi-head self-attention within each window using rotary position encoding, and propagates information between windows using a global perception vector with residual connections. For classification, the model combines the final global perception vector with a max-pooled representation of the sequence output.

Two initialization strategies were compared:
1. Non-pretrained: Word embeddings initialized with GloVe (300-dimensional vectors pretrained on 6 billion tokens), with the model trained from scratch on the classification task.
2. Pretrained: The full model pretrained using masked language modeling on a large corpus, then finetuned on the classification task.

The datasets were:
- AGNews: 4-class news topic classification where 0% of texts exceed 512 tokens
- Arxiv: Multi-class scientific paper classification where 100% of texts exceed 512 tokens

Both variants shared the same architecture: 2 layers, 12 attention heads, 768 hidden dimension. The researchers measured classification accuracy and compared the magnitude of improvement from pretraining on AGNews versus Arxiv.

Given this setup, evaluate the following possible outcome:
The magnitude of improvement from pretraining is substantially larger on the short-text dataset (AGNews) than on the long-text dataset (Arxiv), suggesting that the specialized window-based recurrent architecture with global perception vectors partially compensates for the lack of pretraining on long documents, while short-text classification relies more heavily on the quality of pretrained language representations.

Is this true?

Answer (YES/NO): NO